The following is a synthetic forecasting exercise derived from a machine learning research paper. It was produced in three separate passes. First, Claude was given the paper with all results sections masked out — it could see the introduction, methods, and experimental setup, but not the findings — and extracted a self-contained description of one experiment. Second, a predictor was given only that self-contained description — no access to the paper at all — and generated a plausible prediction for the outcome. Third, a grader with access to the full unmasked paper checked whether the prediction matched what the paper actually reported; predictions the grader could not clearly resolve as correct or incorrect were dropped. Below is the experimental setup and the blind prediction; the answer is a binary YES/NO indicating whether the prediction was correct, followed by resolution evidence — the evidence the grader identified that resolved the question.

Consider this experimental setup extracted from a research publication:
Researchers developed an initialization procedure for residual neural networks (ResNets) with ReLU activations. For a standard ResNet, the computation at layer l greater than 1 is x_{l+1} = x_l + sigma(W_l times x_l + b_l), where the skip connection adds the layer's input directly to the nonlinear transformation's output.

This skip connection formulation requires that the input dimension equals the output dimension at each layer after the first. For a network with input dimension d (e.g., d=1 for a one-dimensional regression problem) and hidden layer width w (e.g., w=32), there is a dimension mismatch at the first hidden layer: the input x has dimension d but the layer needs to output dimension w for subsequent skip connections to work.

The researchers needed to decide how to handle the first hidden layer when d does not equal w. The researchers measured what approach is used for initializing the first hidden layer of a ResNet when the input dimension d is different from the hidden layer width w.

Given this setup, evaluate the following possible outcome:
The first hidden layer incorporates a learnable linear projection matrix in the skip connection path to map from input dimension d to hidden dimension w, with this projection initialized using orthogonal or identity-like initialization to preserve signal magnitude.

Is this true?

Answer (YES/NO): NO